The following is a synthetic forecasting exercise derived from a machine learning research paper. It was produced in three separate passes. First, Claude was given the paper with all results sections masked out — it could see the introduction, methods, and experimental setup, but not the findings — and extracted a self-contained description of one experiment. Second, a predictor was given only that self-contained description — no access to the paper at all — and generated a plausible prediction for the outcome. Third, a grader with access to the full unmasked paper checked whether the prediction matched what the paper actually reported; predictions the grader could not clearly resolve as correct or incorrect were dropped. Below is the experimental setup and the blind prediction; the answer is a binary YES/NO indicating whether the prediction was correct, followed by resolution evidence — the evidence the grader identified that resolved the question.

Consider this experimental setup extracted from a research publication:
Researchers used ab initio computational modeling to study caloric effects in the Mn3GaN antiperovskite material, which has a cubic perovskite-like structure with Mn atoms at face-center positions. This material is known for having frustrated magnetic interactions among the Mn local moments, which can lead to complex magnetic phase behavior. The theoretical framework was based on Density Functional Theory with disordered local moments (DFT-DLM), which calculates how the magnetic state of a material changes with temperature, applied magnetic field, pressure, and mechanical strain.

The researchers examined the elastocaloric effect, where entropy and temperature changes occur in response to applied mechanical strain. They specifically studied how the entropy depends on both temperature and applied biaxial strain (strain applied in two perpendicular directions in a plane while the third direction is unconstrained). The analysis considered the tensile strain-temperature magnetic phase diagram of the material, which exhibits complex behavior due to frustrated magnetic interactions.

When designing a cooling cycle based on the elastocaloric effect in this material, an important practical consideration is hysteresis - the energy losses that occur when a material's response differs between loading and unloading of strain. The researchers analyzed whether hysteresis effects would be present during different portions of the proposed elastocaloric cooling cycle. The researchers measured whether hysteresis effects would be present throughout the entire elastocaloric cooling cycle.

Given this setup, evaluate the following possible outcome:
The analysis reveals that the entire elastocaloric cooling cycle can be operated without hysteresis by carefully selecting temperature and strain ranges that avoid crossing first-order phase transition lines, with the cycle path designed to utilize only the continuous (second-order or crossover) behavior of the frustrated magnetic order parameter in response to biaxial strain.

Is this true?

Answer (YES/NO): NO